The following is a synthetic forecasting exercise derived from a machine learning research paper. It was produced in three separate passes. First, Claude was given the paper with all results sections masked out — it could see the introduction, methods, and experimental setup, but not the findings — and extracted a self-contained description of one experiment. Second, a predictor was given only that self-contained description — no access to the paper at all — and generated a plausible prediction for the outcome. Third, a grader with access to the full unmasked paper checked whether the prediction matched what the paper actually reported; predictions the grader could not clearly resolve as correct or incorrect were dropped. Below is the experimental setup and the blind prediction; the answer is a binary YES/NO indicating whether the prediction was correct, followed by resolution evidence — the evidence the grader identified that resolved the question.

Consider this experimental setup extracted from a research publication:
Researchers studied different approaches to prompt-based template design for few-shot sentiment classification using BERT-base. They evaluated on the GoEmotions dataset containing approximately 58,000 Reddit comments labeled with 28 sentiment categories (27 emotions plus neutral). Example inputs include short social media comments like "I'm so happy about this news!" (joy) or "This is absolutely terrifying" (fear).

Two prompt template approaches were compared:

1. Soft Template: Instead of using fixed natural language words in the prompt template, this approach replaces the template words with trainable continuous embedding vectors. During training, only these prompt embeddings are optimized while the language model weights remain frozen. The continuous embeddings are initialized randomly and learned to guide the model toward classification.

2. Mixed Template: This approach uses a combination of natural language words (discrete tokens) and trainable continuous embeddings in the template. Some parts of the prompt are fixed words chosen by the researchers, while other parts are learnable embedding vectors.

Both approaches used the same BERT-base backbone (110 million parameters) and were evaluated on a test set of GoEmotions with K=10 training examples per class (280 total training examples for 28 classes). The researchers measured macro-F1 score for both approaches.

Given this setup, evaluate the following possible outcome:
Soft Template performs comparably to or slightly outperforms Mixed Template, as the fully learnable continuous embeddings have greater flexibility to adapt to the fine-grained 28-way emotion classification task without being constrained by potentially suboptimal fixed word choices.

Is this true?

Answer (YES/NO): NO